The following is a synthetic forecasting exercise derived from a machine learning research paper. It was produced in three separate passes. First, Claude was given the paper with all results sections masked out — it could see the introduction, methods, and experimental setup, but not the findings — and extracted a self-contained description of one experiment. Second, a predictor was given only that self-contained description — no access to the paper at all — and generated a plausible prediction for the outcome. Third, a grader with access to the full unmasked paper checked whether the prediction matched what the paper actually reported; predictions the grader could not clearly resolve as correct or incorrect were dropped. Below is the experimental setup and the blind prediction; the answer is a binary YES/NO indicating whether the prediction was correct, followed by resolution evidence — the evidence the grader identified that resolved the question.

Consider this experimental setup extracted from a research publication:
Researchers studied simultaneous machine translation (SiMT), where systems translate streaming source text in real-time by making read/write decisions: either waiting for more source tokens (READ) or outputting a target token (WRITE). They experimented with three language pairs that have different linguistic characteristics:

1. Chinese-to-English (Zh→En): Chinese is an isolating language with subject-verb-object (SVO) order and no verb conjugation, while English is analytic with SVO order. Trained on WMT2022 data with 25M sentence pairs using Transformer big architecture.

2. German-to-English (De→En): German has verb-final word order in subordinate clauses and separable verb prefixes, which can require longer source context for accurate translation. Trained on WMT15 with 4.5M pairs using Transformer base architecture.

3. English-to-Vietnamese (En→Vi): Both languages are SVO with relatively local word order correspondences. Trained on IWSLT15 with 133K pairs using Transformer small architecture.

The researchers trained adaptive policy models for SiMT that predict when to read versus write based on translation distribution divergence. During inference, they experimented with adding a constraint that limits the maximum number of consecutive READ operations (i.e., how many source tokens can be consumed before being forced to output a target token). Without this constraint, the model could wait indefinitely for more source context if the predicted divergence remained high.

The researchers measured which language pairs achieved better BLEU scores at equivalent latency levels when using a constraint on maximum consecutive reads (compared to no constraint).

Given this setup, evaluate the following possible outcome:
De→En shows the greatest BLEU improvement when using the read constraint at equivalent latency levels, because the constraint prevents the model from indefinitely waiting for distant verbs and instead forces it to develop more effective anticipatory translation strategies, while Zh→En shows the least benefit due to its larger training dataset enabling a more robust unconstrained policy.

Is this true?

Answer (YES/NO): YES